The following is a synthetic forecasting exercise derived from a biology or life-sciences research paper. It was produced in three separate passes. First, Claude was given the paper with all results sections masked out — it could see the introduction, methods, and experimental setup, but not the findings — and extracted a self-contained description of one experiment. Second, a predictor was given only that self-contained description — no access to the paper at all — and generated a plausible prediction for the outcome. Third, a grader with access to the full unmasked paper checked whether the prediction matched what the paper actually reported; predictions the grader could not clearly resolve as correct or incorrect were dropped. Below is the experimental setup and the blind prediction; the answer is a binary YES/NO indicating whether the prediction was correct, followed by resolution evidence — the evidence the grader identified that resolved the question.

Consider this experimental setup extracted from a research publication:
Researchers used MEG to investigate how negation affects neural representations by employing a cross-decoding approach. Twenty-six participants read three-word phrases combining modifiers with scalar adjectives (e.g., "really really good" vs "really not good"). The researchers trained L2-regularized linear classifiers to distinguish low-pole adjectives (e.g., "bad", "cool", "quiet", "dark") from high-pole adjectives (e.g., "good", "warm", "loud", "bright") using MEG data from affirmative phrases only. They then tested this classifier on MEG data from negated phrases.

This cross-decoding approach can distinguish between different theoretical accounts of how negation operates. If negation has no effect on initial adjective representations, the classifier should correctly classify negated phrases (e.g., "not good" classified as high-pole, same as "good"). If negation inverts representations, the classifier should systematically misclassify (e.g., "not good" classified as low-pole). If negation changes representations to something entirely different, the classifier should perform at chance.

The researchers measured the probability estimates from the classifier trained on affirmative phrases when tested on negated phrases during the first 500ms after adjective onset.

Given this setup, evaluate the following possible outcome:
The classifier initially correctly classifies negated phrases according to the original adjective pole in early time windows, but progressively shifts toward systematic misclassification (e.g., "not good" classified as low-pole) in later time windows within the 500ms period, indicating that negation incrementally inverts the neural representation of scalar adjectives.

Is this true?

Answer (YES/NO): NO